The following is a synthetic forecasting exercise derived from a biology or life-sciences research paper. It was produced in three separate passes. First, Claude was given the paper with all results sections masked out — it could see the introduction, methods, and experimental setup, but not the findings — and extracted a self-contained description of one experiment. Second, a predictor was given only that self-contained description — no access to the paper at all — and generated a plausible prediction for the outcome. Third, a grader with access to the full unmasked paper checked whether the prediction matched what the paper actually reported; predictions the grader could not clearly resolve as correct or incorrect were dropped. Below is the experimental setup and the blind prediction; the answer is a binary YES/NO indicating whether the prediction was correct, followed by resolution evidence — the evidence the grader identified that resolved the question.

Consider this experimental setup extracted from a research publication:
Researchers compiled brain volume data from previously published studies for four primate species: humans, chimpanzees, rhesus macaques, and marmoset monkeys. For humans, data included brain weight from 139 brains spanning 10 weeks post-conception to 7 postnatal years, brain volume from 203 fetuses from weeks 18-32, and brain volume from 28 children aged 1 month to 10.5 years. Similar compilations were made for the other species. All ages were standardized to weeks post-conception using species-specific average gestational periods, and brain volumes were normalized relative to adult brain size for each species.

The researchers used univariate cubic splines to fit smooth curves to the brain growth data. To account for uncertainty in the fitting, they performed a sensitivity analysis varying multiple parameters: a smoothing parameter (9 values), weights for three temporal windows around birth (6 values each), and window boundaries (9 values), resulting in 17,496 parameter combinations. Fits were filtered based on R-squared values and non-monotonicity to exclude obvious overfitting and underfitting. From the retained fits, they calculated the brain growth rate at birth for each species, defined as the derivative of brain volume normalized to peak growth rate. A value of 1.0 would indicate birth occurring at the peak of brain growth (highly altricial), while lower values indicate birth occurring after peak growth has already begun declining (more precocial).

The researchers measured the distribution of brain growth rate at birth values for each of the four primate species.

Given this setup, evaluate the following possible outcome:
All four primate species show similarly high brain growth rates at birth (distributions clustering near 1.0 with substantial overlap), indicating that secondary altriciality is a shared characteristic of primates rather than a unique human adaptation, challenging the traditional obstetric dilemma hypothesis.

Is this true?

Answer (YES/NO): NO